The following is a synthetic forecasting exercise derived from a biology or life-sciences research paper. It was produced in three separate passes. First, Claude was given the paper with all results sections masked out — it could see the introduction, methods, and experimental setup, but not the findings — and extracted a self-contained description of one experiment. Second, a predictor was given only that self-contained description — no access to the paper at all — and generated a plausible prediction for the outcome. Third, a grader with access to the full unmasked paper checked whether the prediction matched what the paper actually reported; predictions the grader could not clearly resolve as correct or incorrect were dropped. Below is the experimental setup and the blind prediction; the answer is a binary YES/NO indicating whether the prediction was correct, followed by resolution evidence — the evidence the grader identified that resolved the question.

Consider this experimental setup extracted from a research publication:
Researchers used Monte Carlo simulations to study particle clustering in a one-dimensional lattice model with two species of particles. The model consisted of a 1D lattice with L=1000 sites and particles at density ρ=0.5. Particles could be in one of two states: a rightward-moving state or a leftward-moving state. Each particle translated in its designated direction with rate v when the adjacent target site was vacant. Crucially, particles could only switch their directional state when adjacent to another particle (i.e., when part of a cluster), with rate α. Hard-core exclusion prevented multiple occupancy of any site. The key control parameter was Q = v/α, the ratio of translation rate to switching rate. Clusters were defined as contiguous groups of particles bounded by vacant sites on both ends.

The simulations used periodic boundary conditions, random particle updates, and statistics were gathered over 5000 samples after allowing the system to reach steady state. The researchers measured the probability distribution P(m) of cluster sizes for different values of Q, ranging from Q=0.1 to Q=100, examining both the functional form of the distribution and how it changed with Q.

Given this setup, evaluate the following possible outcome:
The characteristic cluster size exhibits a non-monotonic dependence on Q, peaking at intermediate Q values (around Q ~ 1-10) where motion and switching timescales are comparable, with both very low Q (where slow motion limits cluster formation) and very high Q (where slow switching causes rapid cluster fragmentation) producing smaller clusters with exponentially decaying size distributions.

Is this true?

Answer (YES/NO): NO